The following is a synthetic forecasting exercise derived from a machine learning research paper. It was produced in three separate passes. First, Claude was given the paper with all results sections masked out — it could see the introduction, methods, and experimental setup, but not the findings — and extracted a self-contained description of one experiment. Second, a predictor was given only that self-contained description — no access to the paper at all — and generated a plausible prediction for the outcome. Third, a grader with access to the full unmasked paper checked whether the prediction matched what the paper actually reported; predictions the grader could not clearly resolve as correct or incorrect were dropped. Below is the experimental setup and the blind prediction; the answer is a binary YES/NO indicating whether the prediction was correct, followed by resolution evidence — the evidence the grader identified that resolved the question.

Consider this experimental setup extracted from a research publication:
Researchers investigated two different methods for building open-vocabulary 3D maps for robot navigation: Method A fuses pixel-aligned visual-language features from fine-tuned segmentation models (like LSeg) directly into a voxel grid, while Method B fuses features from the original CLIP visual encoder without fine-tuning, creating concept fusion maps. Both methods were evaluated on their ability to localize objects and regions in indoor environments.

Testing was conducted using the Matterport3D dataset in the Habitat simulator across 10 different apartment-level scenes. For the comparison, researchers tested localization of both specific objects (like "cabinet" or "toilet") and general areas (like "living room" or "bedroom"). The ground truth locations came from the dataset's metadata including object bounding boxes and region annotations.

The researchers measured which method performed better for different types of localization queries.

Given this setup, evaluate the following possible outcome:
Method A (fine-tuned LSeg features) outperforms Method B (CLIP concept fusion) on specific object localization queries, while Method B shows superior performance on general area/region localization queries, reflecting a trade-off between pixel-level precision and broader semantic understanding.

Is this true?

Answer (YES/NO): YES